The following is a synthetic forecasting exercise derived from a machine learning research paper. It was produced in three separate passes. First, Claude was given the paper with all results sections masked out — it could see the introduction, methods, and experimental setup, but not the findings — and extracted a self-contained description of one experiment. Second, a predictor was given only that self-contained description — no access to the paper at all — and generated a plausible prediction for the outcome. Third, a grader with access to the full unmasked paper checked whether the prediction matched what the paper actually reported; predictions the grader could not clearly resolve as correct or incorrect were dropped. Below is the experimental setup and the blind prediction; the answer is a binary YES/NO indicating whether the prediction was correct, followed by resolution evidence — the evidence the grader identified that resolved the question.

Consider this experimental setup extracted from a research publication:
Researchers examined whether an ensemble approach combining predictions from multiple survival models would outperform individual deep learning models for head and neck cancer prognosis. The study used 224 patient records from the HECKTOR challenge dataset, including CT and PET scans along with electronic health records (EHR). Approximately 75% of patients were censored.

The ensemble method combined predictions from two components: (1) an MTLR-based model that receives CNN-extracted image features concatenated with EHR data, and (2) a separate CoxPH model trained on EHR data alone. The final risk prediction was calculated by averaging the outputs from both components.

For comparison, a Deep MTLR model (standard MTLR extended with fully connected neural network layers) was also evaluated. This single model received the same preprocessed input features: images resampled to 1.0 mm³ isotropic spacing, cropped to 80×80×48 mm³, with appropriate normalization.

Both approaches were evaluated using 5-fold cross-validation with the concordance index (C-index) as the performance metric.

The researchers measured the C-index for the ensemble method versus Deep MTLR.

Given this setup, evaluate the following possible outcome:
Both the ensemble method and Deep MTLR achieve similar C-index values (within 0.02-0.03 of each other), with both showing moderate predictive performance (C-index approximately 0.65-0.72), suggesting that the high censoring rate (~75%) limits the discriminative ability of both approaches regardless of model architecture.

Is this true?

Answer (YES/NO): YES